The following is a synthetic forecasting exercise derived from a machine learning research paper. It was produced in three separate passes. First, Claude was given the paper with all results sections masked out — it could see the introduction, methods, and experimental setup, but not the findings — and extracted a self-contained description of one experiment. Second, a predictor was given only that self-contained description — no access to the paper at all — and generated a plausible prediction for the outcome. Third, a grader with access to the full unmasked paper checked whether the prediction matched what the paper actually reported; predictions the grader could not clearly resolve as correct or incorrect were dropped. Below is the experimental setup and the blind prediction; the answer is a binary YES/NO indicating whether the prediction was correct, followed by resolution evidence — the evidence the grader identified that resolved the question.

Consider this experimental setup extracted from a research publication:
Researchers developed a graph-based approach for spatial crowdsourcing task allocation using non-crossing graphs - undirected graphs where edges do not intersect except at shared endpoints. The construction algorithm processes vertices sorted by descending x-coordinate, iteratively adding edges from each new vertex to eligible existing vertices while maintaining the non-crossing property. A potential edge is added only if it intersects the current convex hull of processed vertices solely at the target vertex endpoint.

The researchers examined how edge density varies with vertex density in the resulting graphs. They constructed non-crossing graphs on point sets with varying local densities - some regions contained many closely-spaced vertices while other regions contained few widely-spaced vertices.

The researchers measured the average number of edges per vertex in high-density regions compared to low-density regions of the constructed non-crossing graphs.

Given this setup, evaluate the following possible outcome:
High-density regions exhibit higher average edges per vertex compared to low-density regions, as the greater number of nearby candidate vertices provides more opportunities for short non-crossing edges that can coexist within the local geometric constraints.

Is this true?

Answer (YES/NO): NO